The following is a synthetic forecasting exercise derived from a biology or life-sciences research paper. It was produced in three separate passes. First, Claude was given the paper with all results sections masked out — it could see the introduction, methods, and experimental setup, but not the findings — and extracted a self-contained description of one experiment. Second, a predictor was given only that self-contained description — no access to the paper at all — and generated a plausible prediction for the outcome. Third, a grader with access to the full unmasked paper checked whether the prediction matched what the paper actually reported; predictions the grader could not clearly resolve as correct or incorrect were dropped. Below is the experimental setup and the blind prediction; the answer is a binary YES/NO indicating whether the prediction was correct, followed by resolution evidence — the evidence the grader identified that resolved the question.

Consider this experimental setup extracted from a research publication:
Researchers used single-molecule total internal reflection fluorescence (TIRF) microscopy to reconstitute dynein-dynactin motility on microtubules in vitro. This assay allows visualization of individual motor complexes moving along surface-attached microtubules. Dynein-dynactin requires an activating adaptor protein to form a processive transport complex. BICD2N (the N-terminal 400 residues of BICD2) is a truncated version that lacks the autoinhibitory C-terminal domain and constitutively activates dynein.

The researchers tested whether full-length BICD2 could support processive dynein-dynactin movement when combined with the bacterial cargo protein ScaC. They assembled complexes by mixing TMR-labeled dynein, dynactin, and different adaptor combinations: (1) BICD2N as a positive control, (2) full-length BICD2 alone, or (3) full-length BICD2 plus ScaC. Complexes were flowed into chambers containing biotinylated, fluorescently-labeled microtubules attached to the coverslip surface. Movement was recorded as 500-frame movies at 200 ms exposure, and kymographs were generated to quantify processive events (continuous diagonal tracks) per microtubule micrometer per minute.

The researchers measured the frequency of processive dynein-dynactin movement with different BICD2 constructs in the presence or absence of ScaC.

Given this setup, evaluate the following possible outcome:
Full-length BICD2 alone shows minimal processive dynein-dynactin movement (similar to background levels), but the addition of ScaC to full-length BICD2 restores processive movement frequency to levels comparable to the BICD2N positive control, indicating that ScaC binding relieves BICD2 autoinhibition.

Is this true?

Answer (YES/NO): NO